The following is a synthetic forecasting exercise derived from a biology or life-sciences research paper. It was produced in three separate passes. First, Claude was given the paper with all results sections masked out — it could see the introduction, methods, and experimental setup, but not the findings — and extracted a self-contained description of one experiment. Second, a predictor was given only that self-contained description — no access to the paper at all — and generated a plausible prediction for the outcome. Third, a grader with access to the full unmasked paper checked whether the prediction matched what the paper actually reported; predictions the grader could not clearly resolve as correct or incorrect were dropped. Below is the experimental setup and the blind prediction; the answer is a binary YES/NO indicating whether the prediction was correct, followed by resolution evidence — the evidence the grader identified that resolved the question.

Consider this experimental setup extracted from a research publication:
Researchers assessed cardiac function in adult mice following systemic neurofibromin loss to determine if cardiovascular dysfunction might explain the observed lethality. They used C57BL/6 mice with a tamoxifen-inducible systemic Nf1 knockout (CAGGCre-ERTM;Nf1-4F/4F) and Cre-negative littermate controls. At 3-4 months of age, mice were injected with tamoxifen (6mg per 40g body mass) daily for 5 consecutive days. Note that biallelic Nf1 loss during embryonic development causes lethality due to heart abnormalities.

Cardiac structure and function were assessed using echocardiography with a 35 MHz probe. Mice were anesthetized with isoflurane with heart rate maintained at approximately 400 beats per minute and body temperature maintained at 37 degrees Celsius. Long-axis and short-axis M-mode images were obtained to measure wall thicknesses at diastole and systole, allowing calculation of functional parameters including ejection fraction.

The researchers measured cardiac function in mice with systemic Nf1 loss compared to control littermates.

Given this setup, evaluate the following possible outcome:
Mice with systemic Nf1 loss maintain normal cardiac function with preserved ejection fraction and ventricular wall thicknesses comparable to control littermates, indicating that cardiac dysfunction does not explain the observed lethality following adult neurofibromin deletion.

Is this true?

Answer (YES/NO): YES